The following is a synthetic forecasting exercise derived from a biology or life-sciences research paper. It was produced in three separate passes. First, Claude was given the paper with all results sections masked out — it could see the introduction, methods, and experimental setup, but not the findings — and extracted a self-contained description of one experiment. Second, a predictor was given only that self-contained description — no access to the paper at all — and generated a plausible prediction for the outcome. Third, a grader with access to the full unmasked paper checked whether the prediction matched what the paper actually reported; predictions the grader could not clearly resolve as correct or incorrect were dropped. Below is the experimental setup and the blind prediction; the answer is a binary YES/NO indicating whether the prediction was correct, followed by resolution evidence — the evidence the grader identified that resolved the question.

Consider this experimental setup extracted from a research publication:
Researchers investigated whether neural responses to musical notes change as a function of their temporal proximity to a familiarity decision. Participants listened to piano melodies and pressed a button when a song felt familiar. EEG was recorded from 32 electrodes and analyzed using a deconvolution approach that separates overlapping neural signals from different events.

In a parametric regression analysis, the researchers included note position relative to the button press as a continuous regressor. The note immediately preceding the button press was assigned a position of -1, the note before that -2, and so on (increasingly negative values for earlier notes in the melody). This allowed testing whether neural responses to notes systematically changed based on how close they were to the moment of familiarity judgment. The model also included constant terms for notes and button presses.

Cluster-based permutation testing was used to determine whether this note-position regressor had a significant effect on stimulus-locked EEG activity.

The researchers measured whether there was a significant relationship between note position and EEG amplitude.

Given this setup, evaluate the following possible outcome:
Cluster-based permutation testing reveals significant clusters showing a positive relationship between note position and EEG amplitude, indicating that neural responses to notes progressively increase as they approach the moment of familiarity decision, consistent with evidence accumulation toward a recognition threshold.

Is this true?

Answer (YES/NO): YES